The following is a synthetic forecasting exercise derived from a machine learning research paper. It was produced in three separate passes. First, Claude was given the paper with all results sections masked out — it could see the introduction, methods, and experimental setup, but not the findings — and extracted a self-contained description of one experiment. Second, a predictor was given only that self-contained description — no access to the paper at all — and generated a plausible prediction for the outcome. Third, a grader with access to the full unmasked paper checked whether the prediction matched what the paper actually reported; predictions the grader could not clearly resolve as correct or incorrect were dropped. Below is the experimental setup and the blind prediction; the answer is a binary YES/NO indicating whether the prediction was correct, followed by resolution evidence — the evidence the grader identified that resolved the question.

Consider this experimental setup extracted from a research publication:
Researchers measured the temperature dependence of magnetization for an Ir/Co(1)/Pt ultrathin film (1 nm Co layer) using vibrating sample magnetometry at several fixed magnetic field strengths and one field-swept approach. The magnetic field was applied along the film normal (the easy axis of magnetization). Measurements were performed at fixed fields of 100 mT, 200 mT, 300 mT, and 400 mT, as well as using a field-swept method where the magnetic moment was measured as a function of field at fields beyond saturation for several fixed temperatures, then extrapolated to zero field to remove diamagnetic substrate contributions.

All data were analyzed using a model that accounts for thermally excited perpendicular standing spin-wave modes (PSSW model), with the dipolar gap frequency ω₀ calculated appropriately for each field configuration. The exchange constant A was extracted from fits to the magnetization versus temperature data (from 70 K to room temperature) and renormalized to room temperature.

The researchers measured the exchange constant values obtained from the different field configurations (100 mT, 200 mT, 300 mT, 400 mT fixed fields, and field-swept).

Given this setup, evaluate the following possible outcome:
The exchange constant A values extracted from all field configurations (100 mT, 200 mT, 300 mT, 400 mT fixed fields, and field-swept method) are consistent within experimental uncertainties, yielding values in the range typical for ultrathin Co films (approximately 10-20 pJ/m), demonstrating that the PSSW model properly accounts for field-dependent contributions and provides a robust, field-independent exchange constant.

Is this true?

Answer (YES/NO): NO